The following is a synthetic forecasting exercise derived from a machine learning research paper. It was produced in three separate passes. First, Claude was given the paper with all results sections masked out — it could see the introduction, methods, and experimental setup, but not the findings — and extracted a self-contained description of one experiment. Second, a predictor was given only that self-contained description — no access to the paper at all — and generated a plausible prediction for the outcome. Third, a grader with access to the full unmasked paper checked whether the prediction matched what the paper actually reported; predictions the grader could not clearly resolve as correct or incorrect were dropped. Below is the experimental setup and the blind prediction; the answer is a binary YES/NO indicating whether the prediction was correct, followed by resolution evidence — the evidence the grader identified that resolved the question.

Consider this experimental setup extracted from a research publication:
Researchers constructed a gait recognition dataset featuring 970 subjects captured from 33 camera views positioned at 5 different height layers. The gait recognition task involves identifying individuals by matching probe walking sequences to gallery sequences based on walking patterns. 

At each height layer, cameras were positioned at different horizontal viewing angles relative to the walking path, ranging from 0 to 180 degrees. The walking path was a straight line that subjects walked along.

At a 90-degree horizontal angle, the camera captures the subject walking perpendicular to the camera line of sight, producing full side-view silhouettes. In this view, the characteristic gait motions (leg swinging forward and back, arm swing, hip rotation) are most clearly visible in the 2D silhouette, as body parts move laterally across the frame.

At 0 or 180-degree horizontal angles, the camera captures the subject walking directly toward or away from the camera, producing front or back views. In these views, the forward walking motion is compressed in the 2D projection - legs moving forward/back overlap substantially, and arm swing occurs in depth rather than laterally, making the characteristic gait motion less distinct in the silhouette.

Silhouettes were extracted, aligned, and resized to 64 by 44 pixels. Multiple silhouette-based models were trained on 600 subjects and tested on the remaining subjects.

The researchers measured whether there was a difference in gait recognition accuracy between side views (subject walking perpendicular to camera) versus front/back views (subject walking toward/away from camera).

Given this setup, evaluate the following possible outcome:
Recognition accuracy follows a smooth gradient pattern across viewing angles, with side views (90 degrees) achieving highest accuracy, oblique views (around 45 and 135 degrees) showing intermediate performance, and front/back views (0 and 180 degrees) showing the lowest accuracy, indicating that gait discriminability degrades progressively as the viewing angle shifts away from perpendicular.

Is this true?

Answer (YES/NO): NO